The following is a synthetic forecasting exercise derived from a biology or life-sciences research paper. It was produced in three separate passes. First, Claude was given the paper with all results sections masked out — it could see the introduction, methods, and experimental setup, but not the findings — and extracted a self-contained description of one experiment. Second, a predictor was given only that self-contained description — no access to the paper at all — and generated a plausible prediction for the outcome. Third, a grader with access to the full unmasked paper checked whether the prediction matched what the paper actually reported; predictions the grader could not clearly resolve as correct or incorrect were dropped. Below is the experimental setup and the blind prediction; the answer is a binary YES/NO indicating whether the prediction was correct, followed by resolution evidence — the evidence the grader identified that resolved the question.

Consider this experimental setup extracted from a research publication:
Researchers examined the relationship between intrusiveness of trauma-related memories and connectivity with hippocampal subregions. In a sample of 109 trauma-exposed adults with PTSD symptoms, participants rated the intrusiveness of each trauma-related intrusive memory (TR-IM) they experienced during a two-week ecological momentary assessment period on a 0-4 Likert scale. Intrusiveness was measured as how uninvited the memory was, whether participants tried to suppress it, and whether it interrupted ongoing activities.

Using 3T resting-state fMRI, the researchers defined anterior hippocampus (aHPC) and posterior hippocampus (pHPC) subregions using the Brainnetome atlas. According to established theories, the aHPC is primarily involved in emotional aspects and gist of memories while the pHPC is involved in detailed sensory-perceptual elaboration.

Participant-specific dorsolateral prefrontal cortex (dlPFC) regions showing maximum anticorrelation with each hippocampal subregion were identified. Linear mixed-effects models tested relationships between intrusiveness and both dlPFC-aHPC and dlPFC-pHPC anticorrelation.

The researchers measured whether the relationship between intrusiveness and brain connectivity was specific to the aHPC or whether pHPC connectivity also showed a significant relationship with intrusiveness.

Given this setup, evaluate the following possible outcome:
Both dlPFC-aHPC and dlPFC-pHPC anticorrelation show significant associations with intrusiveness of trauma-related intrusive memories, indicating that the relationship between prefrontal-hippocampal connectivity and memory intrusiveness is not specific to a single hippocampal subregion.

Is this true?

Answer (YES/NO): NO